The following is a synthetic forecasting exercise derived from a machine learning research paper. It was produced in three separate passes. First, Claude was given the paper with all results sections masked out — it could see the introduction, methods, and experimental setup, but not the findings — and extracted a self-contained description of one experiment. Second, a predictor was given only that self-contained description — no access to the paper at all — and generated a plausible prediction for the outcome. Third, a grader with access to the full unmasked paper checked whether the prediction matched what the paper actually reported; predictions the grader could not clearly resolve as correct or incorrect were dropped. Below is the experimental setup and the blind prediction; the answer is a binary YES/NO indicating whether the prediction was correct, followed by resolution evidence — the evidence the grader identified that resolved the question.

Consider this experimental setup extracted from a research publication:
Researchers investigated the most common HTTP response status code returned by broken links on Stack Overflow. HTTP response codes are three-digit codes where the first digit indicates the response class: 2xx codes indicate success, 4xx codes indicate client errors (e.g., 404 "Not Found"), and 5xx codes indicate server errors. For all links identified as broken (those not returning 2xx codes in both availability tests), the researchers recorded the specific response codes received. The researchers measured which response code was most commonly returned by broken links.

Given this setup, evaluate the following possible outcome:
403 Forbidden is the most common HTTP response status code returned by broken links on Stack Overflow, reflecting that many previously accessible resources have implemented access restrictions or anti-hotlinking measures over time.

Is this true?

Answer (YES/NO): NO